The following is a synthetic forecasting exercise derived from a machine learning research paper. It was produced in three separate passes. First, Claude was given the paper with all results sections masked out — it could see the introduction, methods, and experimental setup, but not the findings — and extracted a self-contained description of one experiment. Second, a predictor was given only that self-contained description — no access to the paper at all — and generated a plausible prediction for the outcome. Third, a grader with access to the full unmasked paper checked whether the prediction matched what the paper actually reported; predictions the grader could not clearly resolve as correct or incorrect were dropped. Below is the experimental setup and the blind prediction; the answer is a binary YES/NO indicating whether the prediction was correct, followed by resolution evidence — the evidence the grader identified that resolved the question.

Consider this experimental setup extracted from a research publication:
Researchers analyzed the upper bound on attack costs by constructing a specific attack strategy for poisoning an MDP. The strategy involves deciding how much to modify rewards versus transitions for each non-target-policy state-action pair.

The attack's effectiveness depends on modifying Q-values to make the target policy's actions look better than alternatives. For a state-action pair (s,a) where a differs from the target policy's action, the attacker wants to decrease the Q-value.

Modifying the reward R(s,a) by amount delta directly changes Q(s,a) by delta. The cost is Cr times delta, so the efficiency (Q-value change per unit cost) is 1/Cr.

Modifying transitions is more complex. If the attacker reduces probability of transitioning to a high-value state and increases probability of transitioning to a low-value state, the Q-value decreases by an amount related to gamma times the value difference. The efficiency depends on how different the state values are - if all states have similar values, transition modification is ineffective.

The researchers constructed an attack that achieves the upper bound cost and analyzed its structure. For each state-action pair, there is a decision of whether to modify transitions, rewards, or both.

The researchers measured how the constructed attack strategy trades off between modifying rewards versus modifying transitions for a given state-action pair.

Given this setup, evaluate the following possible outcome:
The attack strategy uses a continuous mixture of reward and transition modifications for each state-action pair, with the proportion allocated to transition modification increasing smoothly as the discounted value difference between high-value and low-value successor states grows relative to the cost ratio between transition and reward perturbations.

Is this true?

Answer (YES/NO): NO